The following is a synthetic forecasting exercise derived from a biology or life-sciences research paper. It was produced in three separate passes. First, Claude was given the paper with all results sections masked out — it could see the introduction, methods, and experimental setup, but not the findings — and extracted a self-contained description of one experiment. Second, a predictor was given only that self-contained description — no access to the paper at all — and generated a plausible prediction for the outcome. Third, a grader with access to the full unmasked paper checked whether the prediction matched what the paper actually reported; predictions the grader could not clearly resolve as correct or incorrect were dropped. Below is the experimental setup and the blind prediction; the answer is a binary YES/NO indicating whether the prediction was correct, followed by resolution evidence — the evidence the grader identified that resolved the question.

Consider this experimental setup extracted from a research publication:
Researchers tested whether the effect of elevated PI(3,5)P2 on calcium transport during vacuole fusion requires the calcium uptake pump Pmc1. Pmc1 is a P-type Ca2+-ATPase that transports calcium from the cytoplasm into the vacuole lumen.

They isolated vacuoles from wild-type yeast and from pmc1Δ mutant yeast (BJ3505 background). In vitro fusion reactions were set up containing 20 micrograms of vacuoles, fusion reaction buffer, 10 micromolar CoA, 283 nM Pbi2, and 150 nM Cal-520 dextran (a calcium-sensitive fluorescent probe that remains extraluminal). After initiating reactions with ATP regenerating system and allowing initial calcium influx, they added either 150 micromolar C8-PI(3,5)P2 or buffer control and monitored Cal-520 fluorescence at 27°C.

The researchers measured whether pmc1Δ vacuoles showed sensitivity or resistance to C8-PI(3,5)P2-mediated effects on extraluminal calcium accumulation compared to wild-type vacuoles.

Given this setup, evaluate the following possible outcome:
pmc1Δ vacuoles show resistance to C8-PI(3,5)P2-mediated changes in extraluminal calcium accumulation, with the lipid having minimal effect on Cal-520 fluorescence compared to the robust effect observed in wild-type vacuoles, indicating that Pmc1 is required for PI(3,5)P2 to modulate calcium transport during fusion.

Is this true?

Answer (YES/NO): YES